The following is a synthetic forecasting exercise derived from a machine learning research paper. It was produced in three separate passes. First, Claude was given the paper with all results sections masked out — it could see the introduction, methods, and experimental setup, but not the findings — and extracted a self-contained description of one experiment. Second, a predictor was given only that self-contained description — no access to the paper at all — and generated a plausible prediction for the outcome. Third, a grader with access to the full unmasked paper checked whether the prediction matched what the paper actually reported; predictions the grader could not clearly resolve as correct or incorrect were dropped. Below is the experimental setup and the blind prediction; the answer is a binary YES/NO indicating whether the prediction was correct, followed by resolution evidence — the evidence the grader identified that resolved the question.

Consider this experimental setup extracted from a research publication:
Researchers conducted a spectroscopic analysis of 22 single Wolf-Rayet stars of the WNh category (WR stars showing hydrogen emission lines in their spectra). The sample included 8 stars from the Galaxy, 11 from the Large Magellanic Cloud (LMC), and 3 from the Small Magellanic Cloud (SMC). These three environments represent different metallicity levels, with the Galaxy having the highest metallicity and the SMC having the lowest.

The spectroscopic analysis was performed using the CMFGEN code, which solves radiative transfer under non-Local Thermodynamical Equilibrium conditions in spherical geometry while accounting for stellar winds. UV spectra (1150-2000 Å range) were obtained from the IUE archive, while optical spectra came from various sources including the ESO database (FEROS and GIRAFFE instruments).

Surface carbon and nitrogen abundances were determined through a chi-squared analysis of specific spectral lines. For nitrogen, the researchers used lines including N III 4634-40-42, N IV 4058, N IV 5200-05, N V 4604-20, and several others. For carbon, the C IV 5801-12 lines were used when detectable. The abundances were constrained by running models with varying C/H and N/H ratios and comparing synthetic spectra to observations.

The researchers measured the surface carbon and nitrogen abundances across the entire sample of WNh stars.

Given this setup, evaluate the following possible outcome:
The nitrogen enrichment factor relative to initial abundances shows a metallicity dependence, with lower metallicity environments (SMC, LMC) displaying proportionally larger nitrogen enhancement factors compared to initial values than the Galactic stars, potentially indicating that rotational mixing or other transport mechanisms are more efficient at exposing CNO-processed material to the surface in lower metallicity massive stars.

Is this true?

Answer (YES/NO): NO